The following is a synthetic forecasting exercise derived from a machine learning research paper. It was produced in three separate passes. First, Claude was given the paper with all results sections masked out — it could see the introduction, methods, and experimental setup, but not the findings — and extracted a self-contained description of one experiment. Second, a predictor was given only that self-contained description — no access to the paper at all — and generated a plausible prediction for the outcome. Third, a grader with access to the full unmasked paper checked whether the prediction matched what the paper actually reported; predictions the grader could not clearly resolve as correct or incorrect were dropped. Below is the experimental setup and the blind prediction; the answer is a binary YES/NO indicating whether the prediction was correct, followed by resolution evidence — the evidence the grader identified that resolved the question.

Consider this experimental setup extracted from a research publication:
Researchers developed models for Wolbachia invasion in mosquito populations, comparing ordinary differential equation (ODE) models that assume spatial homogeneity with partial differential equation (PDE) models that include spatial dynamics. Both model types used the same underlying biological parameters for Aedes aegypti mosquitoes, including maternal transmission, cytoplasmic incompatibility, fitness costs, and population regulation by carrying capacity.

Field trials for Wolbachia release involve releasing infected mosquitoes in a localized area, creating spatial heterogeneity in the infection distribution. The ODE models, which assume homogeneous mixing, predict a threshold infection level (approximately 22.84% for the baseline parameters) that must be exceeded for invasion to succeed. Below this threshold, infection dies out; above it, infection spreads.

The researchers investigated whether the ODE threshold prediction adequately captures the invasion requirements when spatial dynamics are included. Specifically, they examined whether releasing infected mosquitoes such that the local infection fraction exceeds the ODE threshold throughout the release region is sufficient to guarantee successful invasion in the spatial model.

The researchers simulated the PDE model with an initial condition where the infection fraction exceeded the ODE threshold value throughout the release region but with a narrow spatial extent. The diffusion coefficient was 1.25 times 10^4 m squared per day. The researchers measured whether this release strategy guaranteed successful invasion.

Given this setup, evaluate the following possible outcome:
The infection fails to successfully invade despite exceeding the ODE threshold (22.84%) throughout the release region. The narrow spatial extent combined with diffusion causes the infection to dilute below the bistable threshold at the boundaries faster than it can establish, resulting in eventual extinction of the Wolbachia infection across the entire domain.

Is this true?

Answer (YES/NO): YES